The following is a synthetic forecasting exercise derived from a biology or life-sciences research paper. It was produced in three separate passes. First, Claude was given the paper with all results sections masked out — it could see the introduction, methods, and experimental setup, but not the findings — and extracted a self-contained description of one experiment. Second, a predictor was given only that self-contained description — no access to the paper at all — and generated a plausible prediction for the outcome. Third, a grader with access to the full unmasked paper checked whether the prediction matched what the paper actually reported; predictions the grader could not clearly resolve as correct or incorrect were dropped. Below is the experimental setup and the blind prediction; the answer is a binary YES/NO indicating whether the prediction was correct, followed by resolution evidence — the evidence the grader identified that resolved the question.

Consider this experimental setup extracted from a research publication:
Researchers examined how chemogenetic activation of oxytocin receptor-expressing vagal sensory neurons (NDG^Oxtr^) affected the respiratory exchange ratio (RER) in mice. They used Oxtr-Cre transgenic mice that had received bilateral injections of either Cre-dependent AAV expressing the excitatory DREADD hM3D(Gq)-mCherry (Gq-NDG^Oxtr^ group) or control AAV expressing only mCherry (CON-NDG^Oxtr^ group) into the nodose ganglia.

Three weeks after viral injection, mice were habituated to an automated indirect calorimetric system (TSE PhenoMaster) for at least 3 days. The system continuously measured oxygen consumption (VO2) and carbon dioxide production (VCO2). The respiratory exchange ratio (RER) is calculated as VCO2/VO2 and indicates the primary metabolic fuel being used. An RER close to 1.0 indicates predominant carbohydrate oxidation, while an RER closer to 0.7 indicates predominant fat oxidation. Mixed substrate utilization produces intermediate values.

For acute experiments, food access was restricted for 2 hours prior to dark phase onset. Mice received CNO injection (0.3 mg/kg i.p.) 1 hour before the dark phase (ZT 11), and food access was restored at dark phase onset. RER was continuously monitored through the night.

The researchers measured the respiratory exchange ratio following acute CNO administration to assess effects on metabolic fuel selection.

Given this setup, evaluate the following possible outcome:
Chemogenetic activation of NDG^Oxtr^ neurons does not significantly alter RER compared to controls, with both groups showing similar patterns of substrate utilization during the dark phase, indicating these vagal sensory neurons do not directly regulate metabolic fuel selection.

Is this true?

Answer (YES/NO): NO